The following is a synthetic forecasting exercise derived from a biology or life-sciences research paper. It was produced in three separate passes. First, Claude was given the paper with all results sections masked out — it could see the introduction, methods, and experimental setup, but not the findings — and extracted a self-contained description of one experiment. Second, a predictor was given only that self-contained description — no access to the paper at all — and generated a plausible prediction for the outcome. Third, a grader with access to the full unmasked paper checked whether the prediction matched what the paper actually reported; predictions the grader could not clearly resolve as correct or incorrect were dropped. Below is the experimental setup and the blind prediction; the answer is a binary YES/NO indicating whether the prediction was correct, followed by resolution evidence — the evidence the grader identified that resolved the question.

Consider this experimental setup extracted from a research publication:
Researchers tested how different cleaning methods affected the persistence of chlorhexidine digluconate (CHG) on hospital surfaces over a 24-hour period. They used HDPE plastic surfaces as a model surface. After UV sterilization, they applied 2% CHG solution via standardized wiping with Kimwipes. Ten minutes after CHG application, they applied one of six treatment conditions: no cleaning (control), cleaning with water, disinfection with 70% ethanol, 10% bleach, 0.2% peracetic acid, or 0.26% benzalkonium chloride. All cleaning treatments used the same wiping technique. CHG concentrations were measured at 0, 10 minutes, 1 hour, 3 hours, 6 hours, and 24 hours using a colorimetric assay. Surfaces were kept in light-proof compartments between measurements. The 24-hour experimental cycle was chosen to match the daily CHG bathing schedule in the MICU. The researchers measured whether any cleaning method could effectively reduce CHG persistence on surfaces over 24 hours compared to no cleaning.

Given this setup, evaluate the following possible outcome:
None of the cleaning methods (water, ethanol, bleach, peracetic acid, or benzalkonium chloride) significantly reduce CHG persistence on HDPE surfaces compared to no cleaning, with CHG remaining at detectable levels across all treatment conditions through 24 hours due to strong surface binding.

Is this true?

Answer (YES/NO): NO